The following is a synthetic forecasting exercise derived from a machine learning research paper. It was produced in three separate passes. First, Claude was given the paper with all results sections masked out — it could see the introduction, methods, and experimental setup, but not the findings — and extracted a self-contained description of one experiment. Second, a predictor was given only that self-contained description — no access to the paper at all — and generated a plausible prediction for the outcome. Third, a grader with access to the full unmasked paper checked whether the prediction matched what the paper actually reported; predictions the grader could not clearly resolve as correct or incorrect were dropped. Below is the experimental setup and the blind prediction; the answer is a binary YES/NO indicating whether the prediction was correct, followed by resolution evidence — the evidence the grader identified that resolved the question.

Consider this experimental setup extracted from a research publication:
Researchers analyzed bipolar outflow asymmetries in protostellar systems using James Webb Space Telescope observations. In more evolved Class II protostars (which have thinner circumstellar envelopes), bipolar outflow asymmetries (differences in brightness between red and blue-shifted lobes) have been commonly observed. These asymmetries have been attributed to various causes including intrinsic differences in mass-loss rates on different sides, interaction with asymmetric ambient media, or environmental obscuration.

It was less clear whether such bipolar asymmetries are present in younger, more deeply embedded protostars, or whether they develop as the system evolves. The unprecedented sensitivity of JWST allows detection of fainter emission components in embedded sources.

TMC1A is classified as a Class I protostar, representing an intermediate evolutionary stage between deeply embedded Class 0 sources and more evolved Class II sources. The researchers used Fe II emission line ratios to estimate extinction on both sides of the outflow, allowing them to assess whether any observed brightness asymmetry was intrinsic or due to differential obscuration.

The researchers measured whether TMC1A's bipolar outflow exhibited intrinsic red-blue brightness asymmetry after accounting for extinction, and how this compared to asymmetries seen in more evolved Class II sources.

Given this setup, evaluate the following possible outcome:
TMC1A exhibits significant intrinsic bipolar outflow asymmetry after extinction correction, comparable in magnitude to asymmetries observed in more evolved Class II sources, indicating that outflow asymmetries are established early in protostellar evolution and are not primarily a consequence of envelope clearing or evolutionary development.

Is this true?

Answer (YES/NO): YES